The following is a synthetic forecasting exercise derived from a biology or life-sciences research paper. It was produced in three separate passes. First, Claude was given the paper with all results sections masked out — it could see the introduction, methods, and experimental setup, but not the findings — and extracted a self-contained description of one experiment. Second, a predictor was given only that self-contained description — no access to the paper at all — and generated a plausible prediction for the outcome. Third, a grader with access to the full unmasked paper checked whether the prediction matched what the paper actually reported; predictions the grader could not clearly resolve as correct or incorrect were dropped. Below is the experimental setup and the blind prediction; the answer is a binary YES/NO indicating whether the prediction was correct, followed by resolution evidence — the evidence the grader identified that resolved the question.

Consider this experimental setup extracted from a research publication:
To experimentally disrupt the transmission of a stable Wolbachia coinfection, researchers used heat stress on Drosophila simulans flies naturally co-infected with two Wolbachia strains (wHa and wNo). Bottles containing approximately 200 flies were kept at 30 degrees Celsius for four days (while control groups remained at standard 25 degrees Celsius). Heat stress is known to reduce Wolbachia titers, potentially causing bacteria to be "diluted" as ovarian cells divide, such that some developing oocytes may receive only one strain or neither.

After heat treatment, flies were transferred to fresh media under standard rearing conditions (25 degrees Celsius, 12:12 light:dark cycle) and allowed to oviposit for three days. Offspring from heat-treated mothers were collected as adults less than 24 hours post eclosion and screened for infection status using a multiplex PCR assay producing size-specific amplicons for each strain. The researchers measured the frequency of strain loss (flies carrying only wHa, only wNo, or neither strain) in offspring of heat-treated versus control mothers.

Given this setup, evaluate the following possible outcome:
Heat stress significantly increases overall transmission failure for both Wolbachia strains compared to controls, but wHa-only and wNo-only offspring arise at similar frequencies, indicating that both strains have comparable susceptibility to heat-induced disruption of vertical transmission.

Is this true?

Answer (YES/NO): NO